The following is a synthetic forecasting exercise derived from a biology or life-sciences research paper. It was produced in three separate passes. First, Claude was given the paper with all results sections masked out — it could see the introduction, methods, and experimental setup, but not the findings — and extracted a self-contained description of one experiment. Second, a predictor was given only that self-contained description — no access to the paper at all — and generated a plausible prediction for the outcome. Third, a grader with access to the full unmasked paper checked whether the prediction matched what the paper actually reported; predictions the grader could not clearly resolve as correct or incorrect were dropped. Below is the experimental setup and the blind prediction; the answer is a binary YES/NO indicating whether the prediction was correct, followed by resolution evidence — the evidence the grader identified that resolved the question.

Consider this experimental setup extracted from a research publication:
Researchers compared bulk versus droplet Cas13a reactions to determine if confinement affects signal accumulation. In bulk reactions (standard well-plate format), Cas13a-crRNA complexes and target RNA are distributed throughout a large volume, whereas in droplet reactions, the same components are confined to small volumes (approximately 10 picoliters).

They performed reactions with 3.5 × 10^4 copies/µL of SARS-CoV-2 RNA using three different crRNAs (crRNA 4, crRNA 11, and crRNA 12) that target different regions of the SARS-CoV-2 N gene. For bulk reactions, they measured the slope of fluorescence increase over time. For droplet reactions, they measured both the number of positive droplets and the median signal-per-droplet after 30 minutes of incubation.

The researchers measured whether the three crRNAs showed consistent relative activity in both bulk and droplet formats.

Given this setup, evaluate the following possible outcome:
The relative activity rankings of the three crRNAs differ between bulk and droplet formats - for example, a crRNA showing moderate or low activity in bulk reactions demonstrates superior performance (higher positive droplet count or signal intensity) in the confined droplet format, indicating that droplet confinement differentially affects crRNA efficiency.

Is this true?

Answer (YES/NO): NO